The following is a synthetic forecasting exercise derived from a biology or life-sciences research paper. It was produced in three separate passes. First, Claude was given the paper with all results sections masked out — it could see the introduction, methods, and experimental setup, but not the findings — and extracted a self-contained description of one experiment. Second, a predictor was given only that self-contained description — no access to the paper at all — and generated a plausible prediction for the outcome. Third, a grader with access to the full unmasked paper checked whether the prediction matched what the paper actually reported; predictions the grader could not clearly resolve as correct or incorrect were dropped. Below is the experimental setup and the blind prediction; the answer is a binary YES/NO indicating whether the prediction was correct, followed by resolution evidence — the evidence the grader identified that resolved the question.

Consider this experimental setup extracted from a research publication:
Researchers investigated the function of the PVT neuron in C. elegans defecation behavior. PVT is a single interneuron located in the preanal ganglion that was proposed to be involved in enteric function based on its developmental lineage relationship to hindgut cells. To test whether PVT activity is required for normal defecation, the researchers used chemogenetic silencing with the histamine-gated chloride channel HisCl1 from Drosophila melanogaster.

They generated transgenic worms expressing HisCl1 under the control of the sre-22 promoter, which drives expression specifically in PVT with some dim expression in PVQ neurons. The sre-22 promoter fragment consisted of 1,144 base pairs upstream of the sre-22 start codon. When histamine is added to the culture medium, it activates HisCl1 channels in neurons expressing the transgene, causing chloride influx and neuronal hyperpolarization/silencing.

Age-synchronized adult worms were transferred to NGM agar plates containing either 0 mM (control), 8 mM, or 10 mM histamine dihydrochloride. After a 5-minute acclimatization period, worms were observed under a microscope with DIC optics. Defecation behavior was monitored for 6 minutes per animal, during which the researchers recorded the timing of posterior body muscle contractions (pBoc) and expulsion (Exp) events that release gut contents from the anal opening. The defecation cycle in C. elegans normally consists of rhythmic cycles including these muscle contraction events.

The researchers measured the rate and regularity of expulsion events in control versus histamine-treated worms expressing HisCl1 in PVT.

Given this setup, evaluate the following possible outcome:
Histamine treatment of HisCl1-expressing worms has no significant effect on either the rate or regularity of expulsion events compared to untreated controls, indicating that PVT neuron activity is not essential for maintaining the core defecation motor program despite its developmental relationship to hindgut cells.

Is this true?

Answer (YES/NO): NO